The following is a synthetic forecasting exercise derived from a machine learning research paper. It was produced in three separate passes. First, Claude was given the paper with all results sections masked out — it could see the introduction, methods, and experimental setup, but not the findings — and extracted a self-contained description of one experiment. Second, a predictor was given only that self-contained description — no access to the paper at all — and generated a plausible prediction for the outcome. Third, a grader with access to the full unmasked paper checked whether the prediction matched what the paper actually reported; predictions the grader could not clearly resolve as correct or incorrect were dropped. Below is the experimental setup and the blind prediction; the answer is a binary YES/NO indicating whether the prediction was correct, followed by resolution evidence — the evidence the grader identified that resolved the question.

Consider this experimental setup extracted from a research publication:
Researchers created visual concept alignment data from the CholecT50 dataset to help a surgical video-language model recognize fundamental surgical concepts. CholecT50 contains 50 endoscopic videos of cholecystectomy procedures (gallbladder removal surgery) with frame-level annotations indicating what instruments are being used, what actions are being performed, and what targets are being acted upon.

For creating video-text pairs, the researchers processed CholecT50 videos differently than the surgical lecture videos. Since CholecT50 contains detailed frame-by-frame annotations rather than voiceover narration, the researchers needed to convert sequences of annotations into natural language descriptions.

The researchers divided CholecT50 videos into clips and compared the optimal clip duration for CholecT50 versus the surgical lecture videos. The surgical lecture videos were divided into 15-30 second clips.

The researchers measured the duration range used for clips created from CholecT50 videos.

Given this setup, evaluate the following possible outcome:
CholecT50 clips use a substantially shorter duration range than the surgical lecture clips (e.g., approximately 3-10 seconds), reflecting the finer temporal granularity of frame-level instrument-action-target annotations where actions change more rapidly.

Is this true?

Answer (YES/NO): NO